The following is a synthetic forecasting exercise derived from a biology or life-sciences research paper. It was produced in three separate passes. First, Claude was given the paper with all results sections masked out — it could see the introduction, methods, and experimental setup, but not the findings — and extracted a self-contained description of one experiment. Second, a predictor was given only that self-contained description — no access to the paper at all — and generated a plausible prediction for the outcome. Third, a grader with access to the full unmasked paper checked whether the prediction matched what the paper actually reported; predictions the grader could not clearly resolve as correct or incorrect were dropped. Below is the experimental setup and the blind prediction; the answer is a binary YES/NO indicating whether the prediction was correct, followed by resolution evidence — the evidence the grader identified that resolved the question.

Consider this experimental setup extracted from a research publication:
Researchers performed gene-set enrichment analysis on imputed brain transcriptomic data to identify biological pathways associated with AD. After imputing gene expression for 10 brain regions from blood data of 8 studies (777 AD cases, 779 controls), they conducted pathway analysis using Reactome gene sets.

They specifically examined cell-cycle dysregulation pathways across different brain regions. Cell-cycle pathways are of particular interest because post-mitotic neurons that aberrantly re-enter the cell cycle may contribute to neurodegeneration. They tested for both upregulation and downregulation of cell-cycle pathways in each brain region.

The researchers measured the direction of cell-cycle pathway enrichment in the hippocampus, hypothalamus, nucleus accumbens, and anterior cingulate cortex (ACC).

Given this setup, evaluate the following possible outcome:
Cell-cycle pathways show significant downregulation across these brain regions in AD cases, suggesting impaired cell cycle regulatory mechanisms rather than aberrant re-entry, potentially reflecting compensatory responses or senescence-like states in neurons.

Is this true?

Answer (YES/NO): NO